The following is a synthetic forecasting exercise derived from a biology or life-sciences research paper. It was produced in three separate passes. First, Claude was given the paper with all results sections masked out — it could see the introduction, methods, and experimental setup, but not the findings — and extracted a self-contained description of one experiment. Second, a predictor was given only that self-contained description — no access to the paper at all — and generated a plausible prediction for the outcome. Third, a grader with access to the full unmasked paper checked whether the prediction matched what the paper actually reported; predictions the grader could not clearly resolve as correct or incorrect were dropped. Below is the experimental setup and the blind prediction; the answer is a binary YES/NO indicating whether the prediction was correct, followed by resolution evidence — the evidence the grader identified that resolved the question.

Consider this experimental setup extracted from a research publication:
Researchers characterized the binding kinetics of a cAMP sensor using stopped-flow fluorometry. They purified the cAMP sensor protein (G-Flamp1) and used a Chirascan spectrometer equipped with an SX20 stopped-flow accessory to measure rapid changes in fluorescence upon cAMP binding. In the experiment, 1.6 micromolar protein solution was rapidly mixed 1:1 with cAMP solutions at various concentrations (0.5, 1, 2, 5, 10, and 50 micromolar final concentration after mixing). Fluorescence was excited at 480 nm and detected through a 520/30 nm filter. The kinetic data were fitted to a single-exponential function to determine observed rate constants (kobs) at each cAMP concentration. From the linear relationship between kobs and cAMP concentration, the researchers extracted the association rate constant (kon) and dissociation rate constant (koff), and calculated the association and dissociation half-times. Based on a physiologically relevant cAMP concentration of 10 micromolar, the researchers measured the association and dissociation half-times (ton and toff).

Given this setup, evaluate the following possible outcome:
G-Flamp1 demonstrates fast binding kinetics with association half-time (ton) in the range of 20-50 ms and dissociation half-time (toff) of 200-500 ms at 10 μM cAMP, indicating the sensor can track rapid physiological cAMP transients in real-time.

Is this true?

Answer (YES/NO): NO